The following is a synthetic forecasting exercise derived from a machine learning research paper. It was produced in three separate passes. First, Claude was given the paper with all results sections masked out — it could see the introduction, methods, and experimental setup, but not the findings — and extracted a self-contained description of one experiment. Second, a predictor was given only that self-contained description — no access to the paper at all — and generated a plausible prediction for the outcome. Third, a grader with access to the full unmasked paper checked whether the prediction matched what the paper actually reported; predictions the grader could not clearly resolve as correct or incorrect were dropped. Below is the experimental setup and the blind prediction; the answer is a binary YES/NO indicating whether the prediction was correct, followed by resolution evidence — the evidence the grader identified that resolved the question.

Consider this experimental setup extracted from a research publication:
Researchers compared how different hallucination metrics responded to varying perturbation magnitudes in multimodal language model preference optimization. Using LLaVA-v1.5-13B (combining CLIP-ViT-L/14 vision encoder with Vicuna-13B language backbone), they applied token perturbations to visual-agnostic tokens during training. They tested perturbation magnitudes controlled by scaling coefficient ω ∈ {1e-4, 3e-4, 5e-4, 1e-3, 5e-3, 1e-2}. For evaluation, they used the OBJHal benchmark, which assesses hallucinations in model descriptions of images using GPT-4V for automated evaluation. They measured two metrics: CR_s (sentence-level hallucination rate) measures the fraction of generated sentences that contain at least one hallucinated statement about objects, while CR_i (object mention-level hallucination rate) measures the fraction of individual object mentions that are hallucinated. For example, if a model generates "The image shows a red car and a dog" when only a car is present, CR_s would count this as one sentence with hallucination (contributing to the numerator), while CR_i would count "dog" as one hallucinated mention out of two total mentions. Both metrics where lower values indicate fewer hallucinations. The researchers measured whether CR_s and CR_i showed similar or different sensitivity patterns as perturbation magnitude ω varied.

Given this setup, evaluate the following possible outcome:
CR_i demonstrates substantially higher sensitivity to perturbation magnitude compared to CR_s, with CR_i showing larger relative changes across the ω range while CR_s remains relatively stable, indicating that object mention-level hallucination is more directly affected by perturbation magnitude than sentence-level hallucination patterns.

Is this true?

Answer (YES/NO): NO